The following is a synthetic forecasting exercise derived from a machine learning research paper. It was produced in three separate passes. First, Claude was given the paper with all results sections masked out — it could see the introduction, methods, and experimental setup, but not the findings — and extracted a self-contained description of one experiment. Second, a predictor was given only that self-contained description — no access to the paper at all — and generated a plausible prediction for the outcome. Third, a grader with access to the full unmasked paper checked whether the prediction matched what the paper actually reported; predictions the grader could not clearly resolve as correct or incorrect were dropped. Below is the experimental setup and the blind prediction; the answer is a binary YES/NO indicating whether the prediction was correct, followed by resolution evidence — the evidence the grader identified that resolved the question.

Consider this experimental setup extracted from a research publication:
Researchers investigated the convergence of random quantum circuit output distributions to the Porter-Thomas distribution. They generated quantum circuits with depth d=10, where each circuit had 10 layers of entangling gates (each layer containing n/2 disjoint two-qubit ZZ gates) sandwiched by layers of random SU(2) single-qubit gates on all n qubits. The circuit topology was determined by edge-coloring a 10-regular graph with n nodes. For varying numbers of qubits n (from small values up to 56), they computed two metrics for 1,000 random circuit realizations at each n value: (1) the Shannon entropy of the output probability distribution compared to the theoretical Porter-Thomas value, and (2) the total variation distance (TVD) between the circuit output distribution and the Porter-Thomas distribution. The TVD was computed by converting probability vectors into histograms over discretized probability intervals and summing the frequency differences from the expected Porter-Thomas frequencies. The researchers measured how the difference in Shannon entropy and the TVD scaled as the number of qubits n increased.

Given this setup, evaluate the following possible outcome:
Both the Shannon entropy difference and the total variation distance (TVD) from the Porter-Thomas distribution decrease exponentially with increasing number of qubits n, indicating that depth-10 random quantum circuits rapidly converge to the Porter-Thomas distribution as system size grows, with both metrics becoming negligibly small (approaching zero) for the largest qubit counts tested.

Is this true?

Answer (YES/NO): YES